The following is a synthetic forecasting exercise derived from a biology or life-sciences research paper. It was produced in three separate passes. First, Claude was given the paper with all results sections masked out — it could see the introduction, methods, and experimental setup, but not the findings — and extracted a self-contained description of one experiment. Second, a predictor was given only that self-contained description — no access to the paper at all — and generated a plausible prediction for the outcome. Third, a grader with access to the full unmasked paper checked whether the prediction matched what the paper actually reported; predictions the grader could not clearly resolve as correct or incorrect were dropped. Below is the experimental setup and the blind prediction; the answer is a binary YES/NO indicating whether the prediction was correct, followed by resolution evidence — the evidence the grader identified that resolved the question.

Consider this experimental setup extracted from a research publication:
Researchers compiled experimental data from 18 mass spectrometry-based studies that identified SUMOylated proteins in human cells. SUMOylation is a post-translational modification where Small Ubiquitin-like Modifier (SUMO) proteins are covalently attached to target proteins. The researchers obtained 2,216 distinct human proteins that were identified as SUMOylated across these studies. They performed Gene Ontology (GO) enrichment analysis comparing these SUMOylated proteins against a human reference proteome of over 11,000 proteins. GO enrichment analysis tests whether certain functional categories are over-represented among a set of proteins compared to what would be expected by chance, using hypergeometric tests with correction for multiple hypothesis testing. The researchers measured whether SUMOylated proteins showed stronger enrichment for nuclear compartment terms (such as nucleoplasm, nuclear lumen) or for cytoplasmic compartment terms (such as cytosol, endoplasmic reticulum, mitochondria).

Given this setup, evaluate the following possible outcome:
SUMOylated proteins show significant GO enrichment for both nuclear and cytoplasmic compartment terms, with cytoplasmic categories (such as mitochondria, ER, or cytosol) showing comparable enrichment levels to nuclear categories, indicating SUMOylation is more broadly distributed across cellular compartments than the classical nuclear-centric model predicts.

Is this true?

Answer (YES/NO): NO